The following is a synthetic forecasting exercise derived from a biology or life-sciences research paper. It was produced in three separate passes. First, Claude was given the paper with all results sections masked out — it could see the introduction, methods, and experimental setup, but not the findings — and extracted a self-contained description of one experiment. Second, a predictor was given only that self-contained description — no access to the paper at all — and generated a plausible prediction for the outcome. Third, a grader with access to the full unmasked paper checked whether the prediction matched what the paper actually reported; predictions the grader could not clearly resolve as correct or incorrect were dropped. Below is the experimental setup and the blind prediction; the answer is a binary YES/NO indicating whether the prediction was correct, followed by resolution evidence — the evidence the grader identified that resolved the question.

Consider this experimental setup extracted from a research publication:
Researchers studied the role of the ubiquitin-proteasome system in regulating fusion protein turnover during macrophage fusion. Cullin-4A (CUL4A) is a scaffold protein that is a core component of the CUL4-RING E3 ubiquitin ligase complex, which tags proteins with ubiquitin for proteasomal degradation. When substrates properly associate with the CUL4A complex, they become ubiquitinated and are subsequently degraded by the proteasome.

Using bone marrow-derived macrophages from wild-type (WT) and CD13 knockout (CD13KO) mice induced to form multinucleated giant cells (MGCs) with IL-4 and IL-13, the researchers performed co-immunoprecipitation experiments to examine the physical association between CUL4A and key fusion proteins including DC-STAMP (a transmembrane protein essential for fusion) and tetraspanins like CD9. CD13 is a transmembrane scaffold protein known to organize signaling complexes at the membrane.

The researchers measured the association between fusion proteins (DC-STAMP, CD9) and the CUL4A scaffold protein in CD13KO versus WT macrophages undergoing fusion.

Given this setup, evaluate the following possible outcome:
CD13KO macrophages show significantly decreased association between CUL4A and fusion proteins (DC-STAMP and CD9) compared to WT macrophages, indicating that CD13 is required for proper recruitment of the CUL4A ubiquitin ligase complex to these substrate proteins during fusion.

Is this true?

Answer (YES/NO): YES